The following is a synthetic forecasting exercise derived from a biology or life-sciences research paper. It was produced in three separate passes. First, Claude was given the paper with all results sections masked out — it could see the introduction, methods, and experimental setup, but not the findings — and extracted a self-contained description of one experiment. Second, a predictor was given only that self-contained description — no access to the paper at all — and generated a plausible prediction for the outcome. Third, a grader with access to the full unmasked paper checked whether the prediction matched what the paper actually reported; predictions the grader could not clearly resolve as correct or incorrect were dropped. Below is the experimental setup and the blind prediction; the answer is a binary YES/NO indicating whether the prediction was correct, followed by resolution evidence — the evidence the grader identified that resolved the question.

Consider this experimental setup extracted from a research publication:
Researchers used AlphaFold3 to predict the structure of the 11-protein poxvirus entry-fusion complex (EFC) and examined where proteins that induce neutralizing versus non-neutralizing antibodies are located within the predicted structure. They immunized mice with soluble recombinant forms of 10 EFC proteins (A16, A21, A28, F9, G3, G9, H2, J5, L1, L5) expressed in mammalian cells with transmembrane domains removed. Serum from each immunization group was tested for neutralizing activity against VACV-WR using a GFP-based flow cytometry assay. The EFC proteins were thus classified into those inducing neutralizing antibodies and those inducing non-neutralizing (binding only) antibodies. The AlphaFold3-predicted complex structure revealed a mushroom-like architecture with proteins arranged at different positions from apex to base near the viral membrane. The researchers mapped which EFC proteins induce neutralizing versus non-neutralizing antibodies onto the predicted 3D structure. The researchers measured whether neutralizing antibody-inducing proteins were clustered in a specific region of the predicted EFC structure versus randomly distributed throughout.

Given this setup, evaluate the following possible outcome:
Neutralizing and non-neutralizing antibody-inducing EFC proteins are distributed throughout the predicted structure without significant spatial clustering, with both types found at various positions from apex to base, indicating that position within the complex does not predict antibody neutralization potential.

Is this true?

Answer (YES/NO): NO